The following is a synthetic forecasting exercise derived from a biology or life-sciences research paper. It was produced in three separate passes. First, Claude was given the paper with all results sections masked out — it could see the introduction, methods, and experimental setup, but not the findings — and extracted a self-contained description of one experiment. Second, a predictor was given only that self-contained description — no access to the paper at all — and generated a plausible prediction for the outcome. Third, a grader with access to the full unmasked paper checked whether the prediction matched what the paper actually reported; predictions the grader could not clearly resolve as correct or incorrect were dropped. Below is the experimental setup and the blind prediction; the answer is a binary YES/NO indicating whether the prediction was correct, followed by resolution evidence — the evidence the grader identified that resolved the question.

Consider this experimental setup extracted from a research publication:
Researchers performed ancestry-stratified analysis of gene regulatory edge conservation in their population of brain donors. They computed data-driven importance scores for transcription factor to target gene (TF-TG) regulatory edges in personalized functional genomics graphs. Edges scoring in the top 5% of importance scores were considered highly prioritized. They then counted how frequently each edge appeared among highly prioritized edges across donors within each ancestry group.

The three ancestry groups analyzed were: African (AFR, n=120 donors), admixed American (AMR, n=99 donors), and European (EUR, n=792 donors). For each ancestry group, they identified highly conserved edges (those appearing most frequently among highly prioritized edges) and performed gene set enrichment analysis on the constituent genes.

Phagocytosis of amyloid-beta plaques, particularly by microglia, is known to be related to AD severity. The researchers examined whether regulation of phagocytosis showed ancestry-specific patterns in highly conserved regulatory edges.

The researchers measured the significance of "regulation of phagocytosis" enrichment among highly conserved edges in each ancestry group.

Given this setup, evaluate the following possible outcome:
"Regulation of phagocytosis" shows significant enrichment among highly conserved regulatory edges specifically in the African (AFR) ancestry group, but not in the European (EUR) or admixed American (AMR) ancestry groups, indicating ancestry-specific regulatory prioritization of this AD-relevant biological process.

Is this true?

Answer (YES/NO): NO